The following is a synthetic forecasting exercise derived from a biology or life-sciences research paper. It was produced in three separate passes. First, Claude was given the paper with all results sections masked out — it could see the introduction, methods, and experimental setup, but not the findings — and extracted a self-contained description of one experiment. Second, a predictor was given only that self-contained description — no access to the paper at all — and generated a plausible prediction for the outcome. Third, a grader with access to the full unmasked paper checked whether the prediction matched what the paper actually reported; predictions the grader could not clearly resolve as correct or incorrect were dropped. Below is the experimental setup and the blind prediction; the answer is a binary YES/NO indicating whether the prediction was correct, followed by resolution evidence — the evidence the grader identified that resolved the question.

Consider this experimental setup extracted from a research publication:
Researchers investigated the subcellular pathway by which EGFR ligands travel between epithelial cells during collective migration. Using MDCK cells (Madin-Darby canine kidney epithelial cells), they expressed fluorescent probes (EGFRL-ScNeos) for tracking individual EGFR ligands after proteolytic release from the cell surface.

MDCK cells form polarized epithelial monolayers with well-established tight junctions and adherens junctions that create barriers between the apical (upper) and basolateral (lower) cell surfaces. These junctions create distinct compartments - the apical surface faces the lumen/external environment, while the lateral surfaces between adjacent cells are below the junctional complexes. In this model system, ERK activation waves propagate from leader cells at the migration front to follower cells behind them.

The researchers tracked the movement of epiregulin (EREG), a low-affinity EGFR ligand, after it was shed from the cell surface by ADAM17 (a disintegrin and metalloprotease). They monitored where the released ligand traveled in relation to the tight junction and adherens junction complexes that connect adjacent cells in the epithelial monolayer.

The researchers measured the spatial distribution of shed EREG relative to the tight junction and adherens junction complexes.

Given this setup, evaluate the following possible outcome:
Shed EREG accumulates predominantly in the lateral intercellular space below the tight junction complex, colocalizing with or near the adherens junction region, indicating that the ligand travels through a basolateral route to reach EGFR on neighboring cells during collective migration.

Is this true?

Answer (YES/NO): YES